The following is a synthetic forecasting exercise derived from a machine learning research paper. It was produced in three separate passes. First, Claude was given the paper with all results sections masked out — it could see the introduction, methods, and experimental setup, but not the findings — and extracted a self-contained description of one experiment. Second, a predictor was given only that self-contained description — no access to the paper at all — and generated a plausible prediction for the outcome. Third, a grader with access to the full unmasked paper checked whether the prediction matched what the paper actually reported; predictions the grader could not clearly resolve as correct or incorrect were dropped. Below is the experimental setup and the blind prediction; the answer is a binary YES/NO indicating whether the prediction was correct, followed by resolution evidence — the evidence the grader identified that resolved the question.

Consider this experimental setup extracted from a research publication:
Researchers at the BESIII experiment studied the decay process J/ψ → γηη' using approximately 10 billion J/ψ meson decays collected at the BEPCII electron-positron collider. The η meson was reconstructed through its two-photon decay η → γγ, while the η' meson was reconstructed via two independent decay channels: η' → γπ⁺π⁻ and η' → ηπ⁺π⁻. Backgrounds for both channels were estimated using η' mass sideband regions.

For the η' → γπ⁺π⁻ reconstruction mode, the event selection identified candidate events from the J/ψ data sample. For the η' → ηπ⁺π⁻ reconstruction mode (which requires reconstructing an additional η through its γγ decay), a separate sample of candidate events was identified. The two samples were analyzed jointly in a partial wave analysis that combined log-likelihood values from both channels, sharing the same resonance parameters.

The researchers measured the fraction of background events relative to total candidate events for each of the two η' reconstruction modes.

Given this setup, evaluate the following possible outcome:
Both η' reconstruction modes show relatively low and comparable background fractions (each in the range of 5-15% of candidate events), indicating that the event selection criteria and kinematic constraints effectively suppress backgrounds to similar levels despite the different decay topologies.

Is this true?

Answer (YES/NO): YES